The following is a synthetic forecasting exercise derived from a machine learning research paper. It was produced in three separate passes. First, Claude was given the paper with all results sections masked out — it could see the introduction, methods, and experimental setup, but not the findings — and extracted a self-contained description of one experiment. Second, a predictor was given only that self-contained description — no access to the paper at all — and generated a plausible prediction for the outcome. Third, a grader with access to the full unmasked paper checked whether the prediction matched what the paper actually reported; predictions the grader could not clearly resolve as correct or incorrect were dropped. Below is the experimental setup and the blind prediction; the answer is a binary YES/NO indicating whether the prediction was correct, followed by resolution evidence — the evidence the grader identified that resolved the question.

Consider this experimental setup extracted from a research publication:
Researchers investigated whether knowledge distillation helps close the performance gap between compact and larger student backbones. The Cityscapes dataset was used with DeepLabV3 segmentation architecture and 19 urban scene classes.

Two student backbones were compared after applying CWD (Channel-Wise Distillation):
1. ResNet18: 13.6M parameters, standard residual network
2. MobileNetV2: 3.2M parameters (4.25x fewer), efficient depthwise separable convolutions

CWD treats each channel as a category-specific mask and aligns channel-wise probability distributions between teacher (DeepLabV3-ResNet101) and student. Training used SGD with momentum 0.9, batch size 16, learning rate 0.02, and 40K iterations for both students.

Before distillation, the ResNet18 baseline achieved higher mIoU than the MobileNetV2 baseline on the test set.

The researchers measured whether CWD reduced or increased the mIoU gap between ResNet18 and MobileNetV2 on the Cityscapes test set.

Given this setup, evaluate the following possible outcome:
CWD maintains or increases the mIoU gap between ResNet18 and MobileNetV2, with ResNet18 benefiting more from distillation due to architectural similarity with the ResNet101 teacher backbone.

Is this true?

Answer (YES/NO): NO